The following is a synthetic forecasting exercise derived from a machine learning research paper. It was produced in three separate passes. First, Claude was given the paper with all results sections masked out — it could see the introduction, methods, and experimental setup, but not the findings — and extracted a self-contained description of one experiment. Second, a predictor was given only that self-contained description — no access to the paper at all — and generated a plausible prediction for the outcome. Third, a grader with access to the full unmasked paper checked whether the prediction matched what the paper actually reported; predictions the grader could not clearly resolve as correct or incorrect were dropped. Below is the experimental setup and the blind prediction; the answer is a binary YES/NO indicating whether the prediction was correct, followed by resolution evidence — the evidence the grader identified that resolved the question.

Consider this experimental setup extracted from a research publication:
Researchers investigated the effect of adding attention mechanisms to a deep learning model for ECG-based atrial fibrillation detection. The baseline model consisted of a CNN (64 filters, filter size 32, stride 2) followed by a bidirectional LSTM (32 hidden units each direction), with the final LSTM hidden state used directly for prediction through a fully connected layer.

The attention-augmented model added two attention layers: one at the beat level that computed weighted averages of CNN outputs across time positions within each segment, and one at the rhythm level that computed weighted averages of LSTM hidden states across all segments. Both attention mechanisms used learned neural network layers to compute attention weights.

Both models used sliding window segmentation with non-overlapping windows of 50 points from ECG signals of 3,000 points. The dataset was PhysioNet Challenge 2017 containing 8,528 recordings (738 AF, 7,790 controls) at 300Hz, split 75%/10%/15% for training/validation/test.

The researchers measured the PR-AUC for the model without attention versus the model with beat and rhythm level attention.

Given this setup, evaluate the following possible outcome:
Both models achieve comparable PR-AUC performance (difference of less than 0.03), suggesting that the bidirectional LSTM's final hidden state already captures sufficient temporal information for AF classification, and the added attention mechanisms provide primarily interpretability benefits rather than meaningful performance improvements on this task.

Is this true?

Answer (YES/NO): YES